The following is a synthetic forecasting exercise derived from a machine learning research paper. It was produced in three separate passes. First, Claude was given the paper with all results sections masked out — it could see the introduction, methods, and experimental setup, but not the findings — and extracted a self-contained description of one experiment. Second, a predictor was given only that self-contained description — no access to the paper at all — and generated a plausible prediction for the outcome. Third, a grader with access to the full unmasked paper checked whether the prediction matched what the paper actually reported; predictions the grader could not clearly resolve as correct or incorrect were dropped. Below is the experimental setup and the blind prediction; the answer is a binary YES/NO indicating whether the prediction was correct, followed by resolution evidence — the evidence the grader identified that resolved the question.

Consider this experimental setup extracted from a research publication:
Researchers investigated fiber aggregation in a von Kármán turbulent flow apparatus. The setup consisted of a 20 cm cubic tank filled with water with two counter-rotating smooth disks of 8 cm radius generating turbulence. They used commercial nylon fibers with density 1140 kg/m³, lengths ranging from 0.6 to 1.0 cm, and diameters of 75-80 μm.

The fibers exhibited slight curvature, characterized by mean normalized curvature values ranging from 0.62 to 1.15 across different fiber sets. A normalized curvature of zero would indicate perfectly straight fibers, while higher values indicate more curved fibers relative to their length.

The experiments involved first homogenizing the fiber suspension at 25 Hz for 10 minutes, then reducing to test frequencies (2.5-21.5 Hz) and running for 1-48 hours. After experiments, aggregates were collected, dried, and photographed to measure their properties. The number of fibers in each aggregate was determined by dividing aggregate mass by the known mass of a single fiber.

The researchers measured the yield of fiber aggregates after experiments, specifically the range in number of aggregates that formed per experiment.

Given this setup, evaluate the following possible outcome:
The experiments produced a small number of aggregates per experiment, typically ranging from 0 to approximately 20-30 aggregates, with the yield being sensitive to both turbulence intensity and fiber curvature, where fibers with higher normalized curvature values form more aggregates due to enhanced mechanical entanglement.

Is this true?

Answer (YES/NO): NO